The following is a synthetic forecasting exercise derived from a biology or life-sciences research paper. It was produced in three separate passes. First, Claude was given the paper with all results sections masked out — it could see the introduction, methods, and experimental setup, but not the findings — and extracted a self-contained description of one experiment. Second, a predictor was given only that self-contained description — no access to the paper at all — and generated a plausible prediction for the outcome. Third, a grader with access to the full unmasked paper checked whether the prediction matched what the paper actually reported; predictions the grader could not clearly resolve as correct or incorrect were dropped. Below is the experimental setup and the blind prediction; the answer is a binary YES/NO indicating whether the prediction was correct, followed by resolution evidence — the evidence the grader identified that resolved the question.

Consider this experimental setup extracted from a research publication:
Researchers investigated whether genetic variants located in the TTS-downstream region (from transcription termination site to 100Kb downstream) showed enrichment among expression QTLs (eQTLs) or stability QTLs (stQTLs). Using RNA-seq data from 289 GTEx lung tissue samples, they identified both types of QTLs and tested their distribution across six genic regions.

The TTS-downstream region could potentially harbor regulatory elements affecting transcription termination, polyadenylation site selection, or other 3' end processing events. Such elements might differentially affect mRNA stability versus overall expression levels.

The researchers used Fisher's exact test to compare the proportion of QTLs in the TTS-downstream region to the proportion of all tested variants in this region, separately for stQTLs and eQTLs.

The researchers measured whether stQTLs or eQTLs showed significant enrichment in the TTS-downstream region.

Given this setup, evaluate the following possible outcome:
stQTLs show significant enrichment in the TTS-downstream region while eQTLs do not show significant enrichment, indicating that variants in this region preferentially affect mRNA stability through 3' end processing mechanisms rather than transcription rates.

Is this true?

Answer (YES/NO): NO